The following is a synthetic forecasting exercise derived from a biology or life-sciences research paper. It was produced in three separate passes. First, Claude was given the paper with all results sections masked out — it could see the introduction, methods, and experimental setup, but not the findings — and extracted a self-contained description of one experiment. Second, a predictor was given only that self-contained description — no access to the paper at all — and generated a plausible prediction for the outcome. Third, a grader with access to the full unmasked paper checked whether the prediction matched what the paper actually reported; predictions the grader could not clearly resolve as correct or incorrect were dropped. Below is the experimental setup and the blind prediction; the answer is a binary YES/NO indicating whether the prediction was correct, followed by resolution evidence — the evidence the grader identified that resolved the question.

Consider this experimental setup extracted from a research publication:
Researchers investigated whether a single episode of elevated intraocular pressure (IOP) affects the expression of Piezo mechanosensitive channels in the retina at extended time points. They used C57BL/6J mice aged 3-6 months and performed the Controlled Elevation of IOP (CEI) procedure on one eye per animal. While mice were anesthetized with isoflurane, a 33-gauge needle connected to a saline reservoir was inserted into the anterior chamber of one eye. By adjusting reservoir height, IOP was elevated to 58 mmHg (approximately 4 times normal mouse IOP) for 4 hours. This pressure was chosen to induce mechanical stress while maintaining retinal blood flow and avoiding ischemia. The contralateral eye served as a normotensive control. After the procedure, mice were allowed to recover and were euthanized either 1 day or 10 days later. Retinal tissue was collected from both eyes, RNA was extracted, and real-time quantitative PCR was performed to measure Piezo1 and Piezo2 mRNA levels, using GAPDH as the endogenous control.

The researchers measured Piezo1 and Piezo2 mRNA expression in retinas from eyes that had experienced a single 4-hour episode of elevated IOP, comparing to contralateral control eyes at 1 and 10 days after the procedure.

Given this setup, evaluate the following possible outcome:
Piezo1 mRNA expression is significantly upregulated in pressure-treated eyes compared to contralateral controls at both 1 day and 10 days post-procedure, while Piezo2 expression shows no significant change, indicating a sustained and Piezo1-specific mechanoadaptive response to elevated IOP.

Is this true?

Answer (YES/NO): NO